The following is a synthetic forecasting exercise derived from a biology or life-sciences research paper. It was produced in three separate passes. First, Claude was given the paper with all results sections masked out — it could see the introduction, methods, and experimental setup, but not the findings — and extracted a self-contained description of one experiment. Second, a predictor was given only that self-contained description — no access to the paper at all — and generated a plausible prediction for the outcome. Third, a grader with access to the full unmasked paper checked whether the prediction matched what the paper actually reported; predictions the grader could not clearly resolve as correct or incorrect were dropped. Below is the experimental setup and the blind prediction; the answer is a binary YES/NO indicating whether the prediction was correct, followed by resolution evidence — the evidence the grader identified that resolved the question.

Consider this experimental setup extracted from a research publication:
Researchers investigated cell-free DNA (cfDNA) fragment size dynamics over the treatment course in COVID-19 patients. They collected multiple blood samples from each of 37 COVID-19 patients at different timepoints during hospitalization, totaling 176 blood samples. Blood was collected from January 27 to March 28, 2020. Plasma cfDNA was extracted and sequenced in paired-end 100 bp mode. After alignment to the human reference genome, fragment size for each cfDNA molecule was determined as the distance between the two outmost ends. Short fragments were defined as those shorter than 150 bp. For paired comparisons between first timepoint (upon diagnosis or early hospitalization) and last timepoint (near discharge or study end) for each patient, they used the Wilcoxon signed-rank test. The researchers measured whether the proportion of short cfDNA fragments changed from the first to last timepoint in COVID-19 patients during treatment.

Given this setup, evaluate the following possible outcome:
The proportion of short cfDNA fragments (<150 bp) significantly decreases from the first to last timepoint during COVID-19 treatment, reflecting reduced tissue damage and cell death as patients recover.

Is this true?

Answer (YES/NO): NO